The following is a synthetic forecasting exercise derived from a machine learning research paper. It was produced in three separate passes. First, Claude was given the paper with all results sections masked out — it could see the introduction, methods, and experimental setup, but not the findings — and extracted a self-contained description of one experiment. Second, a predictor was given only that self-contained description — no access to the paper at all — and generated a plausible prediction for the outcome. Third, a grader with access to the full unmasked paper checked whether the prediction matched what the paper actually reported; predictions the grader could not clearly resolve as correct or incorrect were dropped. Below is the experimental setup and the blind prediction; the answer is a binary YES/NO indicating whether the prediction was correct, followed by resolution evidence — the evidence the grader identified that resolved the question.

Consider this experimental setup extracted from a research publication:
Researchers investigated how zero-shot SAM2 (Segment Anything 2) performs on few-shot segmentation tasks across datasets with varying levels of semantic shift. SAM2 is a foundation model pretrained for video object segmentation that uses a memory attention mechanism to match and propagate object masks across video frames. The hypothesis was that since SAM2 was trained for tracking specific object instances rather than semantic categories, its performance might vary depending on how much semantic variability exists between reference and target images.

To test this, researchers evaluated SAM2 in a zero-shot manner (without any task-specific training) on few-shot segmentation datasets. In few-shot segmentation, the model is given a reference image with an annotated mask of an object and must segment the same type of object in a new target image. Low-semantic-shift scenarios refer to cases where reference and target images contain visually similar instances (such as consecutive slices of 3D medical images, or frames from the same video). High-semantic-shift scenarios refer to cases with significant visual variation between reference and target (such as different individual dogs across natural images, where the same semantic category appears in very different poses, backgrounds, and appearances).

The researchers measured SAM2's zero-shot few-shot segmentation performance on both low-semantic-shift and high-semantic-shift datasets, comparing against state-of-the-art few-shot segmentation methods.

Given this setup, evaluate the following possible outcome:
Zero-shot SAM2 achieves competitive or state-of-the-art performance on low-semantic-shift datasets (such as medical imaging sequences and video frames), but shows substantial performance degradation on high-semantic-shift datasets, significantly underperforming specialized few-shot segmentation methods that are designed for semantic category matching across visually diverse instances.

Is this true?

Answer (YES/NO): YES